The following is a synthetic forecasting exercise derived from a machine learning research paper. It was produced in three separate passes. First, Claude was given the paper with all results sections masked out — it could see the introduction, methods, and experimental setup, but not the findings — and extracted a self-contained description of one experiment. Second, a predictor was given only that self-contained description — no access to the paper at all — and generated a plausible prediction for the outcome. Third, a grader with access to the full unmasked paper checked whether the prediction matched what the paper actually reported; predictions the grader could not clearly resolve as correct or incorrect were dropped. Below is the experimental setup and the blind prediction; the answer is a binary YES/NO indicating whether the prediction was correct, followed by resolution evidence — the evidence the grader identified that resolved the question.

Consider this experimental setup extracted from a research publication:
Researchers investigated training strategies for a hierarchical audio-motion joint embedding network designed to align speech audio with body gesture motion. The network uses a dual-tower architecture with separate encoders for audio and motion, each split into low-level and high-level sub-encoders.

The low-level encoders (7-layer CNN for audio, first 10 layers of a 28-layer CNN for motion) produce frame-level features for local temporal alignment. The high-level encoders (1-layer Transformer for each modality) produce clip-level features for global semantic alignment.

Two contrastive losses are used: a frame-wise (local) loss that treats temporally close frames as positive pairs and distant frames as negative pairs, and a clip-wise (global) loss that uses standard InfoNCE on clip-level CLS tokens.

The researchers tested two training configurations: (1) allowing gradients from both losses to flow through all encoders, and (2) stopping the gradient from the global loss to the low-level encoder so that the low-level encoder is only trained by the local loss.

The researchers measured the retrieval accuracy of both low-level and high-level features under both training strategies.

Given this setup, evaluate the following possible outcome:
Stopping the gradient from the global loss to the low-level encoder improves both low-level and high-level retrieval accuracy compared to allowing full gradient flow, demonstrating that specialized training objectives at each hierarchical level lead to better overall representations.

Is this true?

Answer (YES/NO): YES